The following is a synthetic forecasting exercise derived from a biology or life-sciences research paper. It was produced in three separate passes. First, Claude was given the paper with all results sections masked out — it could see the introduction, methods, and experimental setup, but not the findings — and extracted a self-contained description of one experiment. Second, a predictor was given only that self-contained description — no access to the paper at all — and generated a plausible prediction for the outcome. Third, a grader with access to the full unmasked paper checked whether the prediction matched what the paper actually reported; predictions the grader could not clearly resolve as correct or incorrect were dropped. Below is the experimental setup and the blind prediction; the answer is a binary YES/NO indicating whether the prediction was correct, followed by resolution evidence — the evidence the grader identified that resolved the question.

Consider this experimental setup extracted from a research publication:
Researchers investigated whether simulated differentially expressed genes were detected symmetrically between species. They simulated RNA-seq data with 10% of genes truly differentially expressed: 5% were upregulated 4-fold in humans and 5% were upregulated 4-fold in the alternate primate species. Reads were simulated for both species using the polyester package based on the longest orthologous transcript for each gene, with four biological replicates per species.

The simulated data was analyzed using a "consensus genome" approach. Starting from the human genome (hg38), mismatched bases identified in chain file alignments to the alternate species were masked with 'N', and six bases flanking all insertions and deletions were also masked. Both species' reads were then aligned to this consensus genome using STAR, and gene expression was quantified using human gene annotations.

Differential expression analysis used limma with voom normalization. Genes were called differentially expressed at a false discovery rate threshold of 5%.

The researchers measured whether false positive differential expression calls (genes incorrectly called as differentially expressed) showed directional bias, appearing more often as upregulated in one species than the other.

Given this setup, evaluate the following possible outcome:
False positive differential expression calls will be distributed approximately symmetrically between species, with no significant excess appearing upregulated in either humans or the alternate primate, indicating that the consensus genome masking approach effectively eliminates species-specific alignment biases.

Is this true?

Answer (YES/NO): NO